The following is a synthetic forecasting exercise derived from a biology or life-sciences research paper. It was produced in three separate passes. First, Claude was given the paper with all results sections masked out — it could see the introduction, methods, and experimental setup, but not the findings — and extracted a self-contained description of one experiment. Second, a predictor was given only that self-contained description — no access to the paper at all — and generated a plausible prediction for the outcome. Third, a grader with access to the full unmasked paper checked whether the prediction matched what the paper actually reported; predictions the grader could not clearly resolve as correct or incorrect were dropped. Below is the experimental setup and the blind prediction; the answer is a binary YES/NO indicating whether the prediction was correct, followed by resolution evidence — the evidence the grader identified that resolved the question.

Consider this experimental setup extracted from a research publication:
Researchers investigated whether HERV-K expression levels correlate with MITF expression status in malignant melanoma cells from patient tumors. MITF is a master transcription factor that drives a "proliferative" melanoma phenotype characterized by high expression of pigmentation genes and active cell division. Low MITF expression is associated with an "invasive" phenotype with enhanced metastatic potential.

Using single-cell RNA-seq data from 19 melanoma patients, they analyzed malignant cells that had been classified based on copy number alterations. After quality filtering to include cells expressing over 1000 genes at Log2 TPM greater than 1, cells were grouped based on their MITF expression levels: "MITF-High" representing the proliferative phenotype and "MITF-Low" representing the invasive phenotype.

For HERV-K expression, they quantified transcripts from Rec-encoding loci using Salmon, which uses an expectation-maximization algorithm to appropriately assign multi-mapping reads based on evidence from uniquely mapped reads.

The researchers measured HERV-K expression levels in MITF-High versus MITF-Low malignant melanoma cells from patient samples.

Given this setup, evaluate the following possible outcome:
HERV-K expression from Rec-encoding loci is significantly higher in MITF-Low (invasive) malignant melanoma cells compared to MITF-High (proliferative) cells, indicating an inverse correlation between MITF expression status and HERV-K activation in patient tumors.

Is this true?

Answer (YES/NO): NO